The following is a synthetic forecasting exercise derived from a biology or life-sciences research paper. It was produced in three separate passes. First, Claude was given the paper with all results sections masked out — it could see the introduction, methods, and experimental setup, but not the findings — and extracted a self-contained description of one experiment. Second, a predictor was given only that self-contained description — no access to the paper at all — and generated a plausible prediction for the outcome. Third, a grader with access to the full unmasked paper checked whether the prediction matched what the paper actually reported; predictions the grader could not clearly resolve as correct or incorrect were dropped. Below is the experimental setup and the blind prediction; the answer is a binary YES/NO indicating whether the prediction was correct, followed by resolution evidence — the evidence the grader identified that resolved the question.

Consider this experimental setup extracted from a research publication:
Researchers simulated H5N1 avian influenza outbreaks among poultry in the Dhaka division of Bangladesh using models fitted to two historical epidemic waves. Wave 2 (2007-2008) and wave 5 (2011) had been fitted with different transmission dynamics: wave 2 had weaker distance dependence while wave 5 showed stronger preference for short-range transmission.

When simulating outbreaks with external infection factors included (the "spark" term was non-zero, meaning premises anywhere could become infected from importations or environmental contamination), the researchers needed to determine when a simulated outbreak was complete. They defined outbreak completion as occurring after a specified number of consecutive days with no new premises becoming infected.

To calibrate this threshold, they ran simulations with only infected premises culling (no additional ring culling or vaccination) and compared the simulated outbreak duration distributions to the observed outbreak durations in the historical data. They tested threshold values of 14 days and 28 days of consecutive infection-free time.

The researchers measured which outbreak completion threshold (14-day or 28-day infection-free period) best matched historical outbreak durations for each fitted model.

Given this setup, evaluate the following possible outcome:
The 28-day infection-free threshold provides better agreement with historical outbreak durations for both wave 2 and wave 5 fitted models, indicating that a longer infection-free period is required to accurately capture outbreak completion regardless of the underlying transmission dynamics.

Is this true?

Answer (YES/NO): NO